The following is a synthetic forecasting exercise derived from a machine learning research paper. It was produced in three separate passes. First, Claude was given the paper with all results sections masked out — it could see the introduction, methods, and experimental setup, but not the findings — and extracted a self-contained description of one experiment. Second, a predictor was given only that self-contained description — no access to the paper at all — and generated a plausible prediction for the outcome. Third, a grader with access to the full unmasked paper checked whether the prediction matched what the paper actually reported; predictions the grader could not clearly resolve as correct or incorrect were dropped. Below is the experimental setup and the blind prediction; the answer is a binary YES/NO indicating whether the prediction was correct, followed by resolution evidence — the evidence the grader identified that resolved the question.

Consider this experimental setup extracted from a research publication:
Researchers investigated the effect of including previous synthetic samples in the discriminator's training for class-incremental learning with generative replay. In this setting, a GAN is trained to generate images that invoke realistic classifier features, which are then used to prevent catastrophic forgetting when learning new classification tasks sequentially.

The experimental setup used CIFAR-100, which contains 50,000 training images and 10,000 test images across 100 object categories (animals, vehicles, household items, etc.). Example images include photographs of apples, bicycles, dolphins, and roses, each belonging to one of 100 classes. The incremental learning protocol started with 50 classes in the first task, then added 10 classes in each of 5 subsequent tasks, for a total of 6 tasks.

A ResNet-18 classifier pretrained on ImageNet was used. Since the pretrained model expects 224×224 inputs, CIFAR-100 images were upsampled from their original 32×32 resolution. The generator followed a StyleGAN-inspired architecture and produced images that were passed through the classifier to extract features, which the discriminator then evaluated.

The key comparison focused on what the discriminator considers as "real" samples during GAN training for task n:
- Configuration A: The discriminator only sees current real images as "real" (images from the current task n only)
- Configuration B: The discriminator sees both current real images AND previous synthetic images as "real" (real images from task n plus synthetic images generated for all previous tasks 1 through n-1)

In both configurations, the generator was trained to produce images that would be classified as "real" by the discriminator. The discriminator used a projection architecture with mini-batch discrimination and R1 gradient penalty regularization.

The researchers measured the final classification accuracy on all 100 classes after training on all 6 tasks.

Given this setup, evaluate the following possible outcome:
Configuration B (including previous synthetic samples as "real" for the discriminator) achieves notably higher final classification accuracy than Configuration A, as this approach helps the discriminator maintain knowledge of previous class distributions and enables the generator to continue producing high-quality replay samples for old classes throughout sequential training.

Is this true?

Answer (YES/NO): YES